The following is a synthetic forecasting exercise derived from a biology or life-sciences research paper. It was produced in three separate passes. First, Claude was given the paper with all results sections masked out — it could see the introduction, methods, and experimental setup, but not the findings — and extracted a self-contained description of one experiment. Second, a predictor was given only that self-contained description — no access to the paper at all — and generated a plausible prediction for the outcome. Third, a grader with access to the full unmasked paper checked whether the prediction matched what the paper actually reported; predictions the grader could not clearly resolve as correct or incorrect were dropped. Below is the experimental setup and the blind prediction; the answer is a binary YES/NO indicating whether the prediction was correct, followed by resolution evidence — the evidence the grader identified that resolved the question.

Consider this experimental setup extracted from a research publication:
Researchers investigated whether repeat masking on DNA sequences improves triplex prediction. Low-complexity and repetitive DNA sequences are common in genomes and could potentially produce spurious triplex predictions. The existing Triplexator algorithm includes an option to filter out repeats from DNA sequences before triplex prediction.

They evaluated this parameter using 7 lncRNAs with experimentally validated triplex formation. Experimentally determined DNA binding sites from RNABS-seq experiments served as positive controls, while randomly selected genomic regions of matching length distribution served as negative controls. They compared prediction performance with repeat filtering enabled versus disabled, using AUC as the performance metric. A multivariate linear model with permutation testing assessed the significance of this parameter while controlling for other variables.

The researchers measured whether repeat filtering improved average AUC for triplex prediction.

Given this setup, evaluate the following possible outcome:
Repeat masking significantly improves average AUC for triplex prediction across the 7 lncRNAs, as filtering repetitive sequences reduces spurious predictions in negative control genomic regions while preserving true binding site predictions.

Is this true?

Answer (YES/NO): NO